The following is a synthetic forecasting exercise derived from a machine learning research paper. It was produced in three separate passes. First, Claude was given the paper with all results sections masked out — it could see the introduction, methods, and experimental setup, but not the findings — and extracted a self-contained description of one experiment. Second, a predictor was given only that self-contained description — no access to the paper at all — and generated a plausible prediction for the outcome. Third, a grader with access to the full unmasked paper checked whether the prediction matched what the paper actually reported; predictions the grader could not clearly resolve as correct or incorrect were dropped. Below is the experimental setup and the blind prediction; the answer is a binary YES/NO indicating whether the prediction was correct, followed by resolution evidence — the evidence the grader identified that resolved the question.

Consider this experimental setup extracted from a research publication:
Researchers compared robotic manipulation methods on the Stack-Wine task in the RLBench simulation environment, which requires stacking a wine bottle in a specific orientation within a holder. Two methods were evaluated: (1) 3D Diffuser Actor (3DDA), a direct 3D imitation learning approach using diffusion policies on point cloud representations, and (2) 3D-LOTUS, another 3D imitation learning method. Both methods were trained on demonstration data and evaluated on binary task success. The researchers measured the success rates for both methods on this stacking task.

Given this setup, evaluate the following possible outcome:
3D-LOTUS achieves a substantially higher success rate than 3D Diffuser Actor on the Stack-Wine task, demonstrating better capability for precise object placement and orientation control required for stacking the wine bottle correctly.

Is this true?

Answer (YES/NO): NO